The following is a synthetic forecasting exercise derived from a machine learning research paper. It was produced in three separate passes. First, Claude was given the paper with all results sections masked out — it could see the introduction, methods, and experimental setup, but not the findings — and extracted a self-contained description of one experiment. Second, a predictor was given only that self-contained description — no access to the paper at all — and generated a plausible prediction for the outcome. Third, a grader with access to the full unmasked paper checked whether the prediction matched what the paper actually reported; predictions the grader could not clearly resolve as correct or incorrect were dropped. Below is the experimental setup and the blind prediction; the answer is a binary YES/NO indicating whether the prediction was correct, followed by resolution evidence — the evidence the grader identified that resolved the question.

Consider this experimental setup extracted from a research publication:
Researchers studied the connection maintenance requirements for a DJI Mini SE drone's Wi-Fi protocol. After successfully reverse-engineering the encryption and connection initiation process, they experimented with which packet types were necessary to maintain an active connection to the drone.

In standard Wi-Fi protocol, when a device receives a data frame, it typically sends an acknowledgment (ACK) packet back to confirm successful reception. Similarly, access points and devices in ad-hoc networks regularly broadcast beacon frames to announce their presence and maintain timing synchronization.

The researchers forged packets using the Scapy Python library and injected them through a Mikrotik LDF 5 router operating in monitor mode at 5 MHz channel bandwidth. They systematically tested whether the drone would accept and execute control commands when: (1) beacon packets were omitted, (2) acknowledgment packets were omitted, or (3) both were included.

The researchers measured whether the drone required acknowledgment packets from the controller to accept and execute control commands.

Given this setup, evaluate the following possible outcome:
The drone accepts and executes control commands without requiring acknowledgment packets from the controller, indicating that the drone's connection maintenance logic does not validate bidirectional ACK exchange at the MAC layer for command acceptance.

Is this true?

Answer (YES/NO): YES